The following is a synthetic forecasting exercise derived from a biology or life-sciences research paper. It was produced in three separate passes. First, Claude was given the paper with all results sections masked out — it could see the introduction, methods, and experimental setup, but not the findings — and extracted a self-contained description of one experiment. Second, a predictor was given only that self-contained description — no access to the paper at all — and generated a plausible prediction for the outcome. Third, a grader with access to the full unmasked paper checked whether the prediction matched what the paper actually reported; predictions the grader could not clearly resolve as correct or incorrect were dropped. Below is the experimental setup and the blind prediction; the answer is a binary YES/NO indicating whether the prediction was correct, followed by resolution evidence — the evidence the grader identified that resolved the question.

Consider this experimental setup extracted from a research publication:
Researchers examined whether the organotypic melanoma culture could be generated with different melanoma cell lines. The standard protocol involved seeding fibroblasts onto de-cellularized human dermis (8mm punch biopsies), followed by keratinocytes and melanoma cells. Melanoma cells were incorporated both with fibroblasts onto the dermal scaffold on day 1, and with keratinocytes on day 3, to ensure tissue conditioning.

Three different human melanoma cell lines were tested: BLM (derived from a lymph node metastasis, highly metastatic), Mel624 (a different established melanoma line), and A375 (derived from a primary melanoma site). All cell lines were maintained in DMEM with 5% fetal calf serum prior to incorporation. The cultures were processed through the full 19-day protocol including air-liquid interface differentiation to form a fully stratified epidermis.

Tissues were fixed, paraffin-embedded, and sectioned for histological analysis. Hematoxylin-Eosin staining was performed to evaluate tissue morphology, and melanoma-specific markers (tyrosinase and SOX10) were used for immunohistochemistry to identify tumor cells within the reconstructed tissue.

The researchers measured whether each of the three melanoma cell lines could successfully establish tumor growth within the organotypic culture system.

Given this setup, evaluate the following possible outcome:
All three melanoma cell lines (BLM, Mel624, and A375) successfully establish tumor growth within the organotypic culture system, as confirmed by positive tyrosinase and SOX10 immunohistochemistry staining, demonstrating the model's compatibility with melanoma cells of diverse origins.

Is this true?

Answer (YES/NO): YES